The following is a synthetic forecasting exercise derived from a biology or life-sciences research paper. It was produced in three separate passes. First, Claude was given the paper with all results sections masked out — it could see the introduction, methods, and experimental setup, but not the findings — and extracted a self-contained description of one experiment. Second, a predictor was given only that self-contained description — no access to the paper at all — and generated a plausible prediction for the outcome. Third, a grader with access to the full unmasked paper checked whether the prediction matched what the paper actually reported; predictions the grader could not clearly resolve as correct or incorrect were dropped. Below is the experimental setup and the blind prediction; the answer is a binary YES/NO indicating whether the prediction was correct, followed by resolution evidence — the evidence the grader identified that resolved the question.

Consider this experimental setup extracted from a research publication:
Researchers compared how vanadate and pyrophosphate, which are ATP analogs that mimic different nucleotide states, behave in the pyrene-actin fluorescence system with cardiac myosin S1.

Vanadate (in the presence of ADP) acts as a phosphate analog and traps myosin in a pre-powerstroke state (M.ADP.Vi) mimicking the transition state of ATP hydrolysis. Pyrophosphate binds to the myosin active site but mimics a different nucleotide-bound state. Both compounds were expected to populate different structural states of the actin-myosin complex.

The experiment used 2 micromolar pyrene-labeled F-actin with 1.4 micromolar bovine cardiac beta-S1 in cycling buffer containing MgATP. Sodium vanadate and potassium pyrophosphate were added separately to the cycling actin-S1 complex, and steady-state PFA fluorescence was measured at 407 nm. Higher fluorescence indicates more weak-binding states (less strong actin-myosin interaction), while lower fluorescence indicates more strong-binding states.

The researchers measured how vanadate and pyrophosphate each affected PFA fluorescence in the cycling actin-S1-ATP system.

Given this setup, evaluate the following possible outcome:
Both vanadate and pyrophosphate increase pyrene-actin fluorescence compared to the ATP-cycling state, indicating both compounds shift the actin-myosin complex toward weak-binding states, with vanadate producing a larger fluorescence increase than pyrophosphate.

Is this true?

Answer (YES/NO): NO